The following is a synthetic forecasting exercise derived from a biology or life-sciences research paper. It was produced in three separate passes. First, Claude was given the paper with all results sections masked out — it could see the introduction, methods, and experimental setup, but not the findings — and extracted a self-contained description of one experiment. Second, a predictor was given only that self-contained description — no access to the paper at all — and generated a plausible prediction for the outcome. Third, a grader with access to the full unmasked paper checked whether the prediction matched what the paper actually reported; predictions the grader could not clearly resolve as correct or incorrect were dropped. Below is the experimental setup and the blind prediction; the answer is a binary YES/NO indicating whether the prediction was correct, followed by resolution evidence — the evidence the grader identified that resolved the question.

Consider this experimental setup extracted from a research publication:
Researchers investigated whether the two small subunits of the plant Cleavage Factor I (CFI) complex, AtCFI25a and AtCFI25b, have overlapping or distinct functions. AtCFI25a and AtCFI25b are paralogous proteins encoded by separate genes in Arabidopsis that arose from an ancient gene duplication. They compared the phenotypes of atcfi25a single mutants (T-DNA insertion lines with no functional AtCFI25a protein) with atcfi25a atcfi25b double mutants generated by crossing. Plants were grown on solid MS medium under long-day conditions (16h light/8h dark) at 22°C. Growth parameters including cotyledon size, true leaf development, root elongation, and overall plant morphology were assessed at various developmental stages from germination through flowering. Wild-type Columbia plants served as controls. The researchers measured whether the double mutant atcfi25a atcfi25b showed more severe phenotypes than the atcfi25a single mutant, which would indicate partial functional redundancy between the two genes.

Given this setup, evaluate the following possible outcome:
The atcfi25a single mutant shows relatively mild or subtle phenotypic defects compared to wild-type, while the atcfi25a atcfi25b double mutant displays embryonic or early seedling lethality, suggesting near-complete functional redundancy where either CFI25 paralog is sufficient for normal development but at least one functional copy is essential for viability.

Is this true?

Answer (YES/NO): NO